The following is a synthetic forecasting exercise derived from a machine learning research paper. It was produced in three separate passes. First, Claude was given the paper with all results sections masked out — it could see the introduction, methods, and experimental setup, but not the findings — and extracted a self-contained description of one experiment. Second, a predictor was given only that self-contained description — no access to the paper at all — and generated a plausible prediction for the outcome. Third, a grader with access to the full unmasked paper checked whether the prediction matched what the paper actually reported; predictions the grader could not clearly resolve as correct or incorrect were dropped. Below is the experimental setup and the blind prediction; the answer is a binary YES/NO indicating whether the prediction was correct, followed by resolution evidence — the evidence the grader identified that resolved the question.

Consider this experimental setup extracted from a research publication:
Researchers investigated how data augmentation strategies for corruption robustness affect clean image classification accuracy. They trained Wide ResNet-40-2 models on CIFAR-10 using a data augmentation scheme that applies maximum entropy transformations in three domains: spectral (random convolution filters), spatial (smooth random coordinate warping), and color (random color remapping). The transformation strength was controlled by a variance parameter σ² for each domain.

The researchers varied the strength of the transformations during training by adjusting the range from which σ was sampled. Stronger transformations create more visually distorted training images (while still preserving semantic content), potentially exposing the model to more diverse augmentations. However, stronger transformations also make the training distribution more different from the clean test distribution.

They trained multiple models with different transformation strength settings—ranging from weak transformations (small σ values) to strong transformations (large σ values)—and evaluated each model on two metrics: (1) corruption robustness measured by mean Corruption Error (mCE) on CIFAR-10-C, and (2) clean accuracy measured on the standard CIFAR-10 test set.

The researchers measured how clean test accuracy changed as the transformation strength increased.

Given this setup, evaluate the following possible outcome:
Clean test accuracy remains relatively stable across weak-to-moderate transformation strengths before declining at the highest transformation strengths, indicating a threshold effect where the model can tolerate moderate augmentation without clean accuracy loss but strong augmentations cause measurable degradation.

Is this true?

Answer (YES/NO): NO